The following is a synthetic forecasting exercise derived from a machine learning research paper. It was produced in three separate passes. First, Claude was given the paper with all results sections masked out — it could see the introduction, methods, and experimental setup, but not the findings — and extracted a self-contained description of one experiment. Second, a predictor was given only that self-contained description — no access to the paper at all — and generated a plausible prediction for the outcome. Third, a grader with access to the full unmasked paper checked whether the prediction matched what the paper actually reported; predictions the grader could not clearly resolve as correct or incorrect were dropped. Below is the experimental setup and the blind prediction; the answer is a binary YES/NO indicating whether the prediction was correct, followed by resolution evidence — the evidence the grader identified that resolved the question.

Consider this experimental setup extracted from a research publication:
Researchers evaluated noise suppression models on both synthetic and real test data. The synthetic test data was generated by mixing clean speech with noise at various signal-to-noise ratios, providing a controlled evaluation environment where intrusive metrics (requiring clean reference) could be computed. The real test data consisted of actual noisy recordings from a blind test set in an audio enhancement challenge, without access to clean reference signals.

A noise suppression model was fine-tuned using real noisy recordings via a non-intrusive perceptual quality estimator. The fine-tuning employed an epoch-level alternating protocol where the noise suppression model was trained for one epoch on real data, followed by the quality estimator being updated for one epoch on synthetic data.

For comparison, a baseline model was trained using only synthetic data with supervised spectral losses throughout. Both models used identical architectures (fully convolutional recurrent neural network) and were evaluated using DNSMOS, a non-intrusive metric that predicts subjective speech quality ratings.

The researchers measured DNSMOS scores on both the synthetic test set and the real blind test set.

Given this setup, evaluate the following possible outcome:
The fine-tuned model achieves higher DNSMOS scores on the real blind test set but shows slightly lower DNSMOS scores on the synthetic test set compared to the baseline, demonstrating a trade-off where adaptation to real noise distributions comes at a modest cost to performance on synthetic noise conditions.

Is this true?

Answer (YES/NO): NO